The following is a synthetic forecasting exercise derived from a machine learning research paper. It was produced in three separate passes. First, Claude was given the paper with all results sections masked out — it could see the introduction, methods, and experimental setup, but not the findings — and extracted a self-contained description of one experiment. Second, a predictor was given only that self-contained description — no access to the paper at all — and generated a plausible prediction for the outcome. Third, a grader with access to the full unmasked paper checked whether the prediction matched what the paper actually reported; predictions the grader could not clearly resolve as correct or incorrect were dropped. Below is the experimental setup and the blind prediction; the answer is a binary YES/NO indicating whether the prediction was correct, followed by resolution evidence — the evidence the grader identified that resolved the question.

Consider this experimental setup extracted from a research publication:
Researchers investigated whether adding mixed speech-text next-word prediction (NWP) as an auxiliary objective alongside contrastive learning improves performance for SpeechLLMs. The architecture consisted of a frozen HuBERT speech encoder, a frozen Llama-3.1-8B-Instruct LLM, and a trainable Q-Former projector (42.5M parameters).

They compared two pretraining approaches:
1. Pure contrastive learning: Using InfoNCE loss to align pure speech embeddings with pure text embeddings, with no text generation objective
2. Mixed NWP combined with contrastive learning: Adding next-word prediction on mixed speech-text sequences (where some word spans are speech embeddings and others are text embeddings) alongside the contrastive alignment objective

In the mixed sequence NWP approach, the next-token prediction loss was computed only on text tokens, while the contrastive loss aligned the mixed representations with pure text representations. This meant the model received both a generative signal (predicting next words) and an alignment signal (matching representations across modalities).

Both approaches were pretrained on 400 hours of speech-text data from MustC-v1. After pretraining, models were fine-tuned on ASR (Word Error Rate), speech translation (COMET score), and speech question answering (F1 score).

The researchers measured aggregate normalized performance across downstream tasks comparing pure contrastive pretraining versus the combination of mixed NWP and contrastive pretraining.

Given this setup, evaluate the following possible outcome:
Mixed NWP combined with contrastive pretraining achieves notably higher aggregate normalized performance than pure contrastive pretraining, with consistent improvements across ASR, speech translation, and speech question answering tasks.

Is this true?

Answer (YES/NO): NO